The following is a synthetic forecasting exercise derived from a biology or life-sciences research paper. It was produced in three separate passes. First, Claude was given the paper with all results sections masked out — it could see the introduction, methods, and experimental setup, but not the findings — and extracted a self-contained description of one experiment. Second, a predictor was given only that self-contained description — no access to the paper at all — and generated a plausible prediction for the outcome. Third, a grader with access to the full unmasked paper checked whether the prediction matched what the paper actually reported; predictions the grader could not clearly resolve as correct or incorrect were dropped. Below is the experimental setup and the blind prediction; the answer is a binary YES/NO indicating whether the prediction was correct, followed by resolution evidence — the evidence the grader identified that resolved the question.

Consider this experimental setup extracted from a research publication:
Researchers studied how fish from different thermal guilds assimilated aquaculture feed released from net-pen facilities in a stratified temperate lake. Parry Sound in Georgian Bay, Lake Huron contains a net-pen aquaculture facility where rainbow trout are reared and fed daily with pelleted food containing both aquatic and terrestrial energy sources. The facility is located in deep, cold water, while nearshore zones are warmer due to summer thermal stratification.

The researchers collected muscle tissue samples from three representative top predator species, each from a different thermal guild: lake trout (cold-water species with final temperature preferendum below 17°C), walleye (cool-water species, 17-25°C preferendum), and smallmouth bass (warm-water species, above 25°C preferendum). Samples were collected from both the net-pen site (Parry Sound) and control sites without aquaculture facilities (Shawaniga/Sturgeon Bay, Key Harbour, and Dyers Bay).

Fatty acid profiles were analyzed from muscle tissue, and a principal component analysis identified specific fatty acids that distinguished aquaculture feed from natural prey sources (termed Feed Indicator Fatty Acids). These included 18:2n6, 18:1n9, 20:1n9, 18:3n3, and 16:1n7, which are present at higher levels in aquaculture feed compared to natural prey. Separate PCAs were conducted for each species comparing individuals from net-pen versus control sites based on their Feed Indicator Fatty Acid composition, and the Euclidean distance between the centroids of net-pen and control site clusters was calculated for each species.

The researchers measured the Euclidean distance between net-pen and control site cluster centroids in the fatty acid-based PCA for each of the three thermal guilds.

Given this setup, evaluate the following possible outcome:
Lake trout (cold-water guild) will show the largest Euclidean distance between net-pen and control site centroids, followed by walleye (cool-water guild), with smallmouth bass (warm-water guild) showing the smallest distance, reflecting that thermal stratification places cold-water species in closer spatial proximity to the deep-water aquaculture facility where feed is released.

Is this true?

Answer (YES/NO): YES